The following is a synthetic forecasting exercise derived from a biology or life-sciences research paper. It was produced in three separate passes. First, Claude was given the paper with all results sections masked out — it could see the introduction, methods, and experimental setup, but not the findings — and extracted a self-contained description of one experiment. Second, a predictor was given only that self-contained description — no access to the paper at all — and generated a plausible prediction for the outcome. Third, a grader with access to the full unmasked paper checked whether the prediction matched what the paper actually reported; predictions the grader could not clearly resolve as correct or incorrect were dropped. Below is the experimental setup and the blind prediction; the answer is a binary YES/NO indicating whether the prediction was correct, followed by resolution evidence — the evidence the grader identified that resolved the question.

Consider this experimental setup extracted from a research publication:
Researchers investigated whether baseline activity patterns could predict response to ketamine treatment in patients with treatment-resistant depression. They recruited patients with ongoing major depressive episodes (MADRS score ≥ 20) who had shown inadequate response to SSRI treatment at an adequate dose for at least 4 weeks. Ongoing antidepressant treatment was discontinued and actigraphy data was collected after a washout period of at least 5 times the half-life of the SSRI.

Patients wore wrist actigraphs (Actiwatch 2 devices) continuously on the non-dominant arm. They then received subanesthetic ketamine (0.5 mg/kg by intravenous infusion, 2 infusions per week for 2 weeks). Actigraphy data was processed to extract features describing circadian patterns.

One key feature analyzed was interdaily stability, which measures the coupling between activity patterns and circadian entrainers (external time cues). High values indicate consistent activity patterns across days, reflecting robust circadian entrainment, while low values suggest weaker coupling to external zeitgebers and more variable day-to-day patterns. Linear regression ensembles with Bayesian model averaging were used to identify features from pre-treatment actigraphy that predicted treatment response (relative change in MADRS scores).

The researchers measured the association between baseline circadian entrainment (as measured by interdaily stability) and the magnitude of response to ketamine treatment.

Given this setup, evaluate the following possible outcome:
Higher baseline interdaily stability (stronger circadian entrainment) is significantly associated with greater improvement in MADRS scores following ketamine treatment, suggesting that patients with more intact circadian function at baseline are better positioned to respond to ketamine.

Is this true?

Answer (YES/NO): NO